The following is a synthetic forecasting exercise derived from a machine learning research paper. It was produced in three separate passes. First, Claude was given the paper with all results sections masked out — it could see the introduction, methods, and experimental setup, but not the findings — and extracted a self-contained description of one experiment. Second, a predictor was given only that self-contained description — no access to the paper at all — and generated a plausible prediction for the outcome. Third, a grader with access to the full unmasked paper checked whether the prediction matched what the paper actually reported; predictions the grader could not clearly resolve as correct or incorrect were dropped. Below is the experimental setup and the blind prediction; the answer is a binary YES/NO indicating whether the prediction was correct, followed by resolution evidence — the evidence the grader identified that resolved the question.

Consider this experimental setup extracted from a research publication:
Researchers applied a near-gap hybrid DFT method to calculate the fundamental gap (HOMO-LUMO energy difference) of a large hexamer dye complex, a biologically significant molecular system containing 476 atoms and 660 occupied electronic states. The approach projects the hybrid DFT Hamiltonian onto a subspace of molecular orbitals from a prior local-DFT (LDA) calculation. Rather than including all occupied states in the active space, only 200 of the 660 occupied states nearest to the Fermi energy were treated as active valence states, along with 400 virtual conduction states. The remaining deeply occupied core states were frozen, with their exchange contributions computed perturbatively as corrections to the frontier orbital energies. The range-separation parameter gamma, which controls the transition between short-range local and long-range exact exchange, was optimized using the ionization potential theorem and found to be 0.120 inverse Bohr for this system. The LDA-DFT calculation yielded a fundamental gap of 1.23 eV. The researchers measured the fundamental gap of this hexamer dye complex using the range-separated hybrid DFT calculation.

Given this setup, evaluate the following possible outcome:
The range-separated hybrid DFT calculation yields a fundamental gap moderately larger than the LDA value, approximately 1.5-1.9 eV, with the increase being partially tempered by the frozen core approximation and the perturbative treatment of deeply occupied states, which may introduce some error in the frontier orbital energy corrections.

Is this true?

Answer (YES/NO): NO